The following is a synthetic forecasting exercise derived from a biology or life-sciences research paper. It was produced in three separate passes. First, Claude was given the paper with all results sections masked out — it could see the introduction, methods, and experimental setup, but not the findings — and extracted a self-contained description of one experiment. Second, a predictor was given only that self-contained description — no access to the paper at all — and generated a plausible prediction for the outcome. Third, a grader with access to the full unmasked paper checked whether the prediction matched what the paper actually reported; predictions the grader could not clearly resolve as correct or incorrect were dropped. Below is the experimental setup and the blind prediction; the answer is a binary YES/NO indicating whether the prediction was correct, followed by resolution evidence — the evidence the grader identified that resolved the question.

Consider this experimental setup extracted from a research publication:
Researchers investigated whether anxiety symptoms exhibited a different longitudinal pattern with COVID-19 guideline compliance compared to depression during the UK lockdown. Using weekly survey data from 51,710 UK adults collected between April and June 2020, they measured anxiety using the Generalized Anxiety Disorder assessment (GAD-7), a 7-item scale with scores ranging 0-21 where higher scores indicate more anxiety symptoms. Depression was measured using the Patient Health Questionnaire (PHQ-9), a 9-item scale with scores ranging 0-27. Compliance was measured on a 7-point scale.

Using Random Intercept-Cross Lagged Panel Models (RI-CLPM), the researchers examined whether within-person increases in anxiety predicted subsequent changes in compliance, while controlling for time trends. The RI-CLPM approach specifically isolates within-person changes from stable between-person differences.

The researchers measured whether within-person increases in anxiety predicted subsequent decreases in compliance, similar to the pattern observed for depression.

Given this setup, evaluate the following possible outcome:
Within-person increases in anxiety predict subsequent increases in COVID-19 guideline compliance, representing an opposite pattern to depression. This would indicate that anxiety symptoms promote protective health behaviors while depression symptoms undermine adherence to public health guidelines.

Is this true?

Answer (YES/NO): NO